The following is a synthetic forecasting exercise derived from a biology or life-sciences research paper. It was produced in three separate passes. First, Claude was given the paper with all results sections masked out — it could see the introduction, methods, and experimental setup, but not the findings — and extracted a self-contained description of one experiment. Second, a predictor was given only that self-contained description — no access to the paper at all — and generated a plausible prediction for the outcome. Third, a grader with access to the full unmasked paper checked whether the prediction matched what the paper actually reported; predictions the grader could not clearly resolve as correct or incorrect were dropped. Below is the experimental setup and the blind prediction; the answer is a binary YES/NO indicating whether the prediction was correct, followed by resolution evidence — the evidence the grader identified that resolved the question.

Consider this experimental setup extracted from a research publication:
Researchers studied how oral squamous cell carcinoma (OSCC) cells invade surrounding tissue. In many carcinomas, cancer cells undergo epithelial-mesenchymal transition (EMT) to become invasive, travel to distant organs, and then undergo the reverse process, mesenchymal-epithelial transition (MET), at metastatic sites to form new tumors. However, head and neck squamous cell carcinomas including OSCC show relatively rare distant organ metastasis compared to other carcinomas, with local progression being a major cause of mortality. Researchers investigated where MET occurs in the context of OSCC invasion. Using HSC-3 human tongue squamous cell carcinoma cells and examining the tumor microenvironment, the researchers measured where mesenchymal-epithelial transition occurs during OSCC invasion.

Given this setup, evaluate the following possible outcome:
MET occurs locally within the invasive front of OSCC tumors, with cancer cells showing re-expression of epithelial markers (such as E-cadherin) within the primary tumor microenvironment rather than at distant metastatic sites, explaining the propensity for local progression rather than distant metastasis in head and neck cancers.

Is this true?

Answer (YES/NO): YES